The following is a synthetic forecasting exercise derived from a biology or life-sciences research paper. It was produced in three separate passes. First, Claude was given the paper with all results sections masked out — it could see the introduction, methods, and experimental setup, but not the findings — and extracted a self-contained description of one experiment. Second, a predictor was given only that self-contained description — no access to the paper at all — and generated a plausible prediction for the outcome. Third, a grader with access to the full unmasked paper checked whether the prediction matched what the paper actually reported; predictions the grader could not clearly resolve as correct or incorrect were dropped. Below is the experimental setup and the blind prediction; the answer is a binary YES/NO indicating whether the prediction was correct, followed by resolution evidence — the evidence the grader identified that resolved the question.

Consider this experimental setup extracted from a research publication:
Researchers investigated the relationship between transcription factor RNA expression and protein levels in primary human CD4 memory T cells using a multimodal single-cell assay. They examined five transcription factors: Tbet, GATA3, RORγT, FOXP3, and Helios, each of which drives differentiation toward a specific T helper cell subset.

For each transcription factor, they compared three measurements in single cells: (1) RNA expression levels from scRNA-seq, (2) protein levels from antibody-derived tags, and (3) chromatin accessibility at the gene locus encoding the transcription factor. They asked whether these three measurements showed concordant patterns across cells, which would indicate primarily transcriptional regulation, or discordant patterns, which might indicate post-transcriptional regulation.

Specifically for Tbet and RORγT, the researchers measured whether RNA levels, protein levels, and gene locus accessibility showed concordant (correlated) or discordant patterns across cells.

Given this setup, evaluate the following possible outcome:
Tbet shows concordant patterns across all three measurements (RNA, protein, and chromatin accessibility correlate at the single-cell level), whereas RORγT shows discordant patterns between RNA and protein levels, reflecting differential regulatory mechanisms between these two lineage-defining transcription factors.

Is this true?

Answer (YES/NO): NO